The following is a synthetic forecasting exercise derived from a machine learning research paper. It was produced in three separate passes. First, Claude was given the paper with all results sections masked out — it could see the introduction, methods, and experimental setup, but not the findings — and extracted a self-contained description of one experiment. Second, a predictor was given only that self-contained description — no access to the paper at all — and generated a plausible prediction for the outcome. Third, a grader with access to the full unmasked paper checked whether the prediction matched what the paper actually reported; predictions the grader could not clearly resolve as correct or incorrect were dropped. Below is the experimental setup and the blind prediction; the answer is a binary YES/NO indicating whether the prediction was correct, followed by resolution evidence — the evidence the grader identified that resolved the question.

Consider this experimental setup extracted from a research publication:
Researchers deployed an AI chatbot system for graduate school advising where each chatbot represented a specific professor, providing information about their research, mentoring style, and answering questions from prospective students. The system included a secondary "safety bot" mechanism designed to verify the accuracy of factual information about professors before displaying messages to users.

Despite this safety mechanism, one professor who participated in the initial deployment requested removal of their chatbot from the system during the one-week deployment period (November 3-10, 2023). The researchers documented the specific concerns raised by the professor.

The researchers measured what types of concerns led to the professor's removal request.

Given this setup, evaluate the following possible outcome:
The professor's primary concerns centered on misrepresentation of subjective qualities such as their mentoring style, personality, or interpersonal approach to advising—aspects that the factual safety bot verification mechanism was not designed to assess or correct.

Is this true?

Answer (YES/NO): NO